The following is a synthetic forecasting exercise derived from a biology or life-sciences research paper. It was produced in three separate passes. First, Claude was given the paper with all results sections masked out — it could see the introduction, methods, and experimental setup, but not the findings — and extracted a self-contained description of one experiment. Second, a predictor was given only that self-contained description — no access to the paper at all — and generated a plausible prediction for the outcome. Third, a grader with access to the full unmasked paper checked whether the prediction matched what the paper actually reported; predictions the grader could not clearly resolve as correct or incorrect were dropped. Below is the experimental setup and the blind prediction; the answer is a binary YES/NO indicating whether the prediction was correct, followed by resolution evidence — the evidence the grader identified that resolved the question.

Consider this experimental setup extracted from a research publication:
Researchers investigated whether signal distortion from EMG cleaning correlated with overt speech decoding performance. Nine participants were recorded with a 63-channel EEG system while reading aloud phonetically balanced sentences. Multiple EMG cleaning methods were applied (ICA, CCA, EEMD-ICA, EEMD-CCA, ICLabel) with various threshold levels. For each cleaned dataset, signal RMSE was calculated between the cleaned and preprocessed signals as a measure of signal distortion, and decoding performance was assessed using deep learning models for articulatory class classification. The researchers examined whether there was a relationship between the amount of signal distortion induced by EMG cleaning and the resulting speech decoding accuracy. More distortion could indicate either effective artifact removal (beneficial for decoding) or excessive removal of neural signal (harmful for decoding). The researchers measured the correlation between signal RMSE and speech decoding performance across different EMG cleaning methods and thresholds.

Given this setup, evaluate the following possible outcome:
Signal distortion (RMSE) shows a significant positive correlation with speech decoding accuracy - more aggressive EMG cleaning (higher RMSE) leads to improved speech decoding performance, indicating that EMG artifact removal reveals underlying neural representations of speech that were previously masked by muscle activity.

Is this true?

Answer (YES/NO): NO